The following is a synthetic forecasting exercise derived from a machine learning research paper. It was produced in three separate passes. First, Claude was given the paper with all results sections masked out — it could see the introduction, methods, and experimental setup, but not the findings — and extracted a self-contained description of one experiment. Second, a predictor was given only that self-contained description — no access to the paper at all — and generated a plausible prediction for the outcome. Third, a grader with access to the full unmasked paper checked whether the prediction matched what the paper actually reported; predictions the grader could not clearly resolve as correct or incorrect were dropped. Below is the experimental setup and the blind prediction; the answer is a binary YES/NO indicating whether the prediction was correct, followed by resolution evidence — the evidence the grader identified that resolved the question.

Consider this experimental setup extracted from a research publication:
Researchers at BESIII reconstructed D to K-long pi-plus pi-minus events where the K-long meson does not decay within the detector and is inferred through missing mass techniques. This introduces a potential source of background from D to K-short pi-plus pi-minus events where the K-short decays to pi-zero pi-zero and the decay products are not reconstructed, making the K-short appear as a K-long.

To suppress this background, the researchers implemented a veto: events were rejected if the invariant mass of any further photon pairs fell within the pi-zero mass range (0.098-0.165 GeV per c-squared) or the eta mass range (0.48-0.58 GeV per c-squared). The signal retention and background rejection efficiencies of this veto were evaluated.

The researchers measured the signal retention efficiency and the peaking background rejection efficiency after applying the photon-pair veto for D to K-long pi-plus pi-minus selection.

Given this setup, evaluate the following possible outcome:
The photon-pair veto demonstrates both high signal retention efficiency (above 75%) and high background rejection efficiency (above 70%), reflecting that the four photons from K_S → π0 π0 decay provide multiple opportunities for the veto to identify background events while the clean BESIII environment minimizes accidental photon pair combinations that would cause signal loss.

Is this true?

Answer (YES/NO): YES